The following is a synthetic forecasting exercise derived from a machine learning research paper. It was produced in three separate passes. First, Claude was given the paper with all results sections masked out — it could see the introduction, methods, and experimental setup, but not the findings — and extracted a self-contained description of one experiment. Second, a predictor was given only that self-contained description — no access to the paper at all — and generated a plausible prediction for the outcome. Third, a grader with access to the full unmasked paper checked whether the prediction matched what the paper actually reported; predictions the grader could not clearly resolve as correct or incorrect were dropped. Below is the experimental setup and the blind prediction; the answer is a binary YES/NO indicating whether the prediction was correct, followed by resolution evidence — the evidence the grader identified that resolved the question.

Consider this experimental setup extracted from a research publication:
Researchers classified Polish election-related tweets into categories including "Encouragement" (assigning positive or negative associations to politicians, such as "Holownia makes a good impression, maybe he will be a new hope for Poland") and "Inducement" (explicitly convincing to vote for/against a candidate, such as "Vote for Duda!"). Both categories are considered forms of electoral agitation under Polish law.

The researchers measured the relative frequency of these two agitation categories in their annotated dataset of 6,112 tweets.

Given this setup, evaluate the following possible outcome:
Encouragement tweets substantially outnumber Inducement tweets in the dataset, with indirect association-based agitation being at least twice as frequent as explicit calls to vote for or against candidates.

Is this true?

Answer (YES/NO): YES